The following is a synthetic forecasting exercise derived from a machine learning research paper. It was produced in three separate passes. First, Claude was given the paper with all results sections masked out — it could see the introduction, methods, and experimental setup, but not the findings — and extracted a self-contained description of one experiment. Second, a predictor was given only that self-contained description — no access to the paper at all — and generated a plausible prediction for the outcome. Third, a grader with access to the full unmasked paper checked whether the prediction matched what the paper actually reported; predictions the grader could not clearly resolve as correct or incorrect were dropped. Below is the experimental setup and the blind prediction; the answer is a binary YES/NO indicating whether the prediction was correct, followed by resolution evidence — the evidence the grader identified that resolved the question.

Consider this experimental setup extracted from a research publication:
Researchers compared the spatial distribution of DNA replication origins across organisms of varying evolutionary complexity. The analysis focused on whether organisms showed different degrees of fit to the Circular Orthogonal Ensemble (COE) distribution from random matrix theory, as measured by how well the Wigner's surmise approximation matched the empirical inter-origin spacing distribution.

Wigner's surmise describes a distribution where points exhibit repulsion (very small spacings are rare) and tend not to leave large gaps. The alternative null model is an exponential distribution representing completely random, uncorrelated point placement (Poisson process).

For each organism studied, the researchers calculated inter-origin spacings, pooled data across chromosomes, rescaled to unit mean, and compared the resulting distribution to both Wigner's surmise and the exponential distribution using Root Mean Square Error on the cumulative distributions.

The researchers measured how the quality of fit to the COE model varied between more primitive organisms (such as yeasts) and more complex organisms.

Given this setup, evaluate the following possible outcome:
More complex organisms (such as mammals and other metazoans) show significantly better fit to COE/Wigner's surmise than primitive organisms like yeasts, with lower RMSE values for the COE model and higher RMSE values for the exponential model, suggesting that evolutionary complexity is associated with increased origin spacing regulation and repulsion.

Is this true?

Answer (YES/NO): NO